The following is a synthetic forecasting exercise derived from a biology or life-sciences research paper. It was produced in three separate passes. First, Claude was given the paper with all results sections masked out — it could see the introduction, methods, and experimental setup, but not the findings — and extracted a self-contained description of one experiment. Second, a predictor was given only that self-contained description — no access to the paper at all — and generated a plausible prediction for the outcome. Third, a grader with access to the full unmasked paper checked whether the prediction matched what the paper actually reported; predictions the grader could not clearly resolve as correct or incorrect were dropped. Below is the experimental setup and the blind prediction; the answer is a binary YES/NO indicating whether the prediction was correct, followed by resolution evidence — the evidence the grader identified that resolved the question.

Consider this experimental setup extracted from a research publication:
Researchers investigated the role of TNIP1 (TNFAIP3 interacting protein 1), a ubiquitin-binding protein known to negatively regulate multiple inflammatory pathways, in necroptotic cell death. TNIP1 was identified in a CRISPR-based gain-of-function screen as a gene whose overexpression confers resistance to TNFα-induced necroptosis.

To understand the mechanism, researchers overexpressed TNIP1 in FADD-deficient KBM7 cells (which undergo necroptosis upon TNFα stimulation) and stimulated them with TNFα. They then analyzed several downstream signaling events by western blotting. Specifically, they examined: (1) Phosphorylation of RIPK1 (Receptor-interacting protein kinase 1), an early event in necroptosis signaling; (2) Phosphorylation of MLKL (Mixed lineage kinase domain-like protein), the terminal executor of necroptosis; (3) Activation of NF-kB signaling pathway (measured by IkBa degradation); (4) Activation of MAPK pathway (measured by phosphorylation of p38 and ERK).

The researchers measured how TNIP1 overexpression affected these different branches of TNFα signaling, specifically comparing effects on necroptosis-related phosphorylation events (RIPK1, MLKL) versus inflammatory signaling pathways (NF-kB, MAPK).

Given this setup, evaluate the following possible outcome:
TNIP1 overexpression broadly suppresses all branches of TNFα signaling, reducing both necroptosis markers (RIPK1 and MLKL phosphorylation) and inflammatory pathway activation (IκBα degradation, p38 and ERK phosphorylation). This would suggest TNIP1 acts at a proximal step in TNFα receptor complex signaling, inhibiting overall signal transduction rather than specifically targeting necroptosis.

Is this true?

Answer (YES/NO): NO